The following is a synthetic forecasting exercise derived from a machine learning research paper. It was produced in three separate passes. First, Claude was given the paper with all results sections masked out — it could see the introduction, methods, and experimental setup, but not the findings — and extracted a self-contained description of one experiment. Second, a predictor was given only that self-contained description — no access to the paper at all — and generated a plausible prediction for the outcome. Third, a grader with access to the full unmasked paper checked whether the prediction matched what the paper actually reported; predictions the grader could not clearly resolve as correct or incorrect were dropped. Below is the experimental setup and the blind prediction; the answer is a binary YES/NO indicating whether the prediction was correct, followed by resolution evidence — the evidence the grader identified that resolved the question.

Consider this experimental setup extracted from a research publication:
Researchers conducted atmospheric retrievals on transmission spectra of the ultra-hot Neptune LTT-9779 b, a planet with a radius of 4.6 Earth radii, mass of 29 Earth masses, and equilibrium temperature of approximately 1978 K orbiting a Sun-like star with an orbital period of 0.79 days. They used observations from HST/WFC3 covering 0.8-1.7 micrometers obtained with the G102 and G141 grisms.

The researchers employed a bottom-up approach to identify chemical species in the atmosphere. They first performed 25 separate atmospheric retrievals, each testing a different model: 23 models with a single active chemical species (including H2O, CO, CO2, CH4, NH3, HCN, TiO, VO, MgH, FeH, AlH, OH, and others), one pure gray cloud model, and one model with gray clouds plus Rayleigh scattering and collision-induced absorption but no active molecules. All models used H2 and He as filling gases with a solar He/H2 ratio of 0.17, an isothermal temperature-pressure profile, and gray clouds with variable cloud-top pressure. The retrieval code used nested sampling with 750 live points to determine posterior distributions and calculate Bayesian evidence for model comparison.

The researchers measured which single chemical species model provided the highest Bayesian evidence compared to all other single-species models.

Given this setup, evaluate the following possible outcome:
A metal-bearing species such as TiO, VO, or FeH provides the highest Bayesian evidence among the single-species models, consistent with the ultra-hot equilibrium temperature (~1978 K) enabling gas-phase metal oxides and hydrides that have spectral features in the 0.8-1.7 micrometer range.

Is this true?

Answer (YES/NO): NO